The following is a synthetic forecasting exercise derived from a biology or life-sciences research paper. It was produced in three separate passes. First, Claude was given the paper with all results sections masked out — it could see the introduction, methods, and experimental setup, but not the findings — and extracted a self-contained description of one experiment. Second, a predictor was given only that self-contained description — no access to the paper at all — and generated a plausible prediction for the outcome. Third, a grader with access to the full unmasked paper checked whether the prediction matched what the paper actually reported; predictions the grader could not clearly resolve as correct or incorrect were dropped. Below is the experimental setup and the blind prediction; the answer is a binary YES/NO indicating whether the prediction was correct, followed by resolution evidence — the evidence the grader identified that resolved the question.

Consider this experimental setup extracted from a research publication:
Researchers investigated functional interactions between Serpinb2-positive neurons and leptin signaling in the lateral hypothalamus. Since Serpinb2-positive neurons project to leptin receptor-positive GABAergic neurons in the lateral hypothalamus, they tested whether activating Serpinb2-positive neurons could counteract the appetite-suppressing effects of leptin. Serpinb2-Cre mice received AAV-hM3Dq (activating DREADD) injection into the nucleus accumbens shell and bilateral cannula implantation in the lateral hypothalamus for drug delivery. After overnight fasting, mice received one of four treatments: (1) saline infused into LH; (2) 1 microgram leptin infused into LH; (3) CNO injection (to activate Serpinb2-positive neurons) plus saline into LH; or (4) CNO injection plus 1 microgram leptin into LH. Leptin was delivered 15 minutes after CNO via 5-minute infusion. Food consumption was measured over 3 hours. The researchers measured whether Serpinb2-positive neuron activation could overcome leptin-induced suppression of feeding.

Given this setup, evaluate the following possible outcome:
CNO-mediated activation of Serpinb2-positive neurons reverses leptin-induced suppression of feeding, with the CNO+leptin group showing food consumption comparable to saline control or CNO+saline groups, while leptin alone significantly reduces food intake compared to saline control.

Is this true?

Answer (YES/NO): NO